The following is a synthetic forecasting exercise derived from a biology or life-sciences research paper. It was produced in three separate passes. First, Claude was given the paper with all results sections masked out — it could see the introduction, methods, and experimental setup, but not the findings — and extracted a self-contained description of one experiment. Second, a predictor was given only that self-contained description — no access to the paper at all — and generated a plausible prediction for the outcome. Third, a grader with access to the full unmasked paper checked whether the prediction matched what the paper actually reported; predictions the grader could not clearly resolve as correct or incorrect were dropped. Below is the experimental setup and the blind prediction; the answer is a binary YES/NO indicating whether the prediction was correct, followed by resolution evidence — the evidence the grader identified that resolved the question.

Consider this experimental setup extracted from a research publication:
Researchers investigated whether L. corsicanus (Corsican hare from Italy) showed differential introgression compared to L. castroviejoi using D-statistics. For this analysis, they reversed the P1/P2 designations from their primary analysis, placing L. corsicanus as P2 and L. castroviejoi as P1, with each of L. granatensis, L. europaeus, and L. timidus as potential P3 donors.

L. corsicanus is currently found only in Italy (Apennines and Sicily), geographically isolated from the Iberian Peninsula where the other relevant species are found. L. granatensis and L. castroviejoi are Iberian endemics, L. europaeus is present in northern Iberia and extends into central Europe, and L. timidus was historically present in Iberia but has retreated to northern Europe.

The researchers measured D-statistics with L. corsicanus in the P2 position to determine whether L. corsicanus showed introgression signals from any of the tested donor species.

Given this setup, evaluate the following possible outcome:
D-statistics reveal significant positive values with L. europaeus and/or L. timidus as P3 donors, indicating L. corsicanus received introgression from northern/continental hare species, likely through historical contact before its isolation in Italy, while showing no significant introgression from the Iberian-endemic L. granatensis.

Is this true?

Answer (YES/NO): NO